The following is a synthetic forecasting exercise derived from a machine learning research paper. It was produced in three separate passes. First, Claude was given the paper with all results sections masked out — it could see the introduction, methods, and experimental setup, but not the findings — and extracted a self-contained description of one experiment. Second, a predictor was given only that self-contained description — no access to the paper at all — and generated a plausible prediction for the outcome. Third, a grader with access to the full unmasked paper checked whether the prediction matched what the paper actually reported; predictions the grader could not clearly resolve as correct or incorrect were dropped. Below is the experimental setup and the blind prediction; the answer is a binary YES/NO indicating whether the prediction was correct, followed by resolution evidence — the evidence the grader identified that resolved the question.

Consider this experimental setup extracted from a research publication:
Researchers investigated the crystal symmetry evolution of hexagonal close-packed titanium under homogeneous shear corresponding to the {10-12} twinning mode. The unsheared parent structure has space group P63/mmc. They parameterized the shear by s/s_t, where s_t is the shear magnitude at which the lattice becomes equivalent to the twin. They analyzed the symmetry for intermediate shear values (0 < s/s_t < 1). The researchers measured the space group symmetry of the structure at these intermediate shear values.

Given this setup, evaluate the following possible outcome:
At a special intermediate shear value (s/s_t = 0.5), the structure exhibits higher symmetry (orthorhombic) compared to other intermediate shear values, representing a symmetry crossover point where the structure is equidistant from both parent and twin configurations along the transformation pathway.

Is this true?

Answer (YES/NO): NO